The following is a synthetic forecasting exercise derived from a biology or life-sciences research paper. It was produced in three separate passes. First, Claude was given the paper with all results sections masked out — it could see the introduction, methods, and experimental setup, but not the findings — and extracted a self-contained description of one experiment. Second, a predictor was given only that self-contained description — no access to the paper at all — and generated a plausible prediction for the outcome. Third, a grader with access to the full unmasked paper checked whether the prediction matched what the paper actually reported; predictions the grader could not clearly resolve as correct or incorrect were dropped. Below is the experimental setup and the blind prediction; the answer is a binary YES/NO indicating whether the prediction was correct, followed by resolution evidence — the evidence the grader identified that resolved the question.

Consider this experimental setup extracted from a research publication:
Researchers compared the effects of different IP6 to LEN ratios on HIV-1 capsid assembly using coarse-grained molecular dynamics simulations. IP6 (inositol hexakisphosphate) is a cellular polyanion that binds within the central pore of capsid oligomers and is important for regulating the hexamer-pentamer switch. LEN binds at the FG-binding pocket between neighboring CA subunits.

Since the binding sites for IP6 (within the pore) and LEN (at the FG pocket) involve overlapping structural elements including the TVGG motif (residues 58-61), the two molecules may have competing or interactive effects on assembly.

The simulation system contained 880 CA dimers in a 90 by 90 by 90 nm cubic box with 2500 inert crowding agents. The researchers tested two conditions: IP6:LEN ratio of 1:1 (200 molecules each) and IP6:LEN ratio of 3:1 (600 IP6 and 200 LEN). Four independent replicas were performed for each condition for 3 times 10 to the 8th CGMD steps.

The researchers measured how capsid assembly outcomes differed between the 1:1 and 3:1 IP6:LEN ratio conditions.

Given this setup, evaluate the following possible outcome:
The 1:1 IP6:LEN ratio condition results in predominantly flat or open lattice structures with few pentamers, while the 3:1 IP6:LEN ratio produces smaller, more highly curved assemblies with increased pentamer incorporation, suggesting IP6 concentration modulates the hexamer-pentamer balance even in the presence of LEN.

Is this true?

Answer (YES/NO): NO